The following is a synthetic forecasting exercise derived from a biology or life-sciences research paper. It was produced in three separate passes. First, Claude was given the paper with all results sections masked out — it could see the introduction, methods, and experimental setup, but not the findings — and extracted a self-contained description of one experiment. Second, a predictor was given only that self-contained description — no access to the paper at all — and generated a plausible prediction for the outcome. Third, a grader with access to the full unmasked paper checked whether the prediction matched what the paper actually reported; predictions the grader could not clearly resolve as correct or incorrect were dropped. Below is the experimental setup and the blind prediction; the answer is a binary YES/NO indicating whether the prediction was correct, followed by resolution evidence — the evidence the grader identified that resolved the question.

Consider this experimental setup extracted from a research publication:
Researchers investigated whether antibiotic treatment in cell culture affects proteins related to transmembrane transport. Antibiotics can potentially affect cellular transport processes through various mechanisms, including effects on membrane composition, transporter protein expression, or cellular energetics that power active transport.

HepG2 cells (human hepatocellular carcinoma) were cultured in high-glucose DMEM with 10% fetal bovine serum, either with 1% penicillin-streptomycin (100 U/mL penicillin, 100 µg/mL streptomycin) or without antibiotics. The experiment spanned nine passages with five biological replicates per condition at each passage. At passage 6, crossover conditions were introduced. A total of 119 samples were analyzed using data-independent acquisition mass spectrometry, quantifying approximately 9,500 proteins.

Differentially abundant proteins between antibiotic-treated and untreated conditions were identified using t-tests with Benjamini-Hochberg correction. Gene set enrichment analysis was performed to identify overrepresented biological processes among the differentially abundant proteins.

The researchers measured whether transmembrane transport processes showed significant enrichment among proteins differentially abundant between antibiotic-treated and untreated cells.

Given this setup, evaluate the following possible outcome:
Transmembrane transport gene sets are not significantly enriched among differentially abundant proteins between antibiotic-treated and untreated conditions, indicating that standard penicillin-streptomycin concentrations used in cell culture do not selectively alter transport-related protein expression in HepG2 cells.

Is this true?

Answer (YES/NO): NO